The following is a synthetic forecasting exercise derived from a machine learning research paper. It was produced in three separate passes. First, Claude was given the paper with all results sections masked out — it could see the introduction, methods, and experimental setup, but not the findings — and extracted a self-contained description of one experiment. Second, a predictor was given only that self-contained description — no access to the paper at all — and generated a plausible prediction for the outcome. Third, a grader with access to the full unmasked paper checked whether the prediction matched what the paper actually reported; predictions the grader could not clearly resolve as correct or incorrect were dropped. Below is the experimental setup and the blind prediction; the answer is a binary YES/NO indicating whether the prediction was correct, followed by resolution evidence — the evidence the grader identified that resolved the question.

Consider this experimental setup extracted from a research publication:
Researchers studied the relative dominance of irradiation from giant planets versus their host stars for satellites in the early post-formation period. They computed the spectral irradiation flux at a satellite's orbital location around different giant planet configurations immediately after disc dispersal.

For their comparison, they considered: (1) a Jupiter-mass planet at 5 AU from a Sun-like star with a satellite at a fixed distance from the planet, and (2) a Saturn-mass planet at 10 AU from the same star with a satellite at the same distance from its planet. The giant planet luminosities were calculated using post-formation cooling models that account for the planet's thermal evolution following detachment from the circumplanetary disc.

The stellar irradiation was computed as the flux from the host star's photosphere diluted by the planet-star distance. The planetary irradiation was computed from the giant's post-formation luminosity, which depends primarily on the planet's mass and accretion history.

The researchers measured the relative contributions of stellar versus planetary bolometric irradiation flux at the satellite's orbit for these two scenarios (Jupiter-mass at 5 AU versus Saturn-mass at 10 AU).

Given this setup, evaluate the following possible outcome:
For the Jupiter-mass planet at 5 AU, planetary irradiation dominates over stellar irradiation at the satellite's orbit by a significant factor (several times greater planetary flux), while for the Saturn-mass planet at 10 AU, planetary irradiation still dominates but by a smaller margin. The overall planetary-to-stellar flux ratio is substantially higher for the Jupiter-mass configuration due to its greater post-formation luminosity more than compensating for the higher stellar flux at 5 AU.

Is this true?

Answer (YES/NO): NO